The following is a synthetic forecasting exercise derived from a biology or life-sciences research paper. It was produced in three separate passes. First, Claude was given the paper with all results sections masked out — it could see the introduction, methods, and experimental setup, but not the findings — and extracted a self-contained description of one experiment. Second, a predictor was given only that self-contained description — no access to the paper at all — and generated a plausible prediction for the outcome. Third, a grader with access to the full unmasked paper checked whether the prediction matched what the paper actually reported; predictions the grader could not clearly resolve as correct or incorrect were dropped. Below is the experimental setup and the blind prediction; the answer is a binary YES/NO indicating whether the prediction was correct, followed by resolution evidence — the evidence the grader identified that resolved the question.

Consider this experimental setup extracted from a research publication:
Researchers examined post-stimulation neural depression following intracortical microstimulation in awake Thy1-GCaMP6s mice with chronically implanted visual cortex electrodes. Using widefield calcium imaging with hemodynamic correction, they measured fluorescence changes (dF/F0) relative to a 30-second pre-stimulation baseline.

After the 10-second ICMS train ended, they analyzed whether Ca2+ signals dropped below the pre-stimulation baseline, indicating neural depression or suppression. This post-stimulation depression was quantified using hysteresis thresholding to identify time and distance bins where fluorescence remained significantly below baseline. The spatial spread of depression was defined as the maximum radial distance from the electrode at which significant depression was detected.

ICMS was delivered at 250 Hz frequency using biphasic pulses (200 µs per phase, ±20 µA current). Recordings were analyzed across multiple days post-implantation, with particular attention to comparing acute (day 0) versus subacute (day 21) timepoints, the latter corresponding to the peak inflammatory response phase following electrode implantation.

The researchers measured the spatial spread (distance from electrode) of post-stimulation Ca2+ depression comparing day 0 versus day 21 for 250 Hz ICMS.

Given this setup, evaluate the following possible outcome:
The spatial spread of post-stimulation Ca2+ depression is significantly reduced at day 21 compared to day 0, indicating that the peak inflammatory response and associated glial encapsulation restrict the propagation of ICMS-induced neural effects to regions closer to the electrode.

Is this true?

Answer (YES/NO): YES